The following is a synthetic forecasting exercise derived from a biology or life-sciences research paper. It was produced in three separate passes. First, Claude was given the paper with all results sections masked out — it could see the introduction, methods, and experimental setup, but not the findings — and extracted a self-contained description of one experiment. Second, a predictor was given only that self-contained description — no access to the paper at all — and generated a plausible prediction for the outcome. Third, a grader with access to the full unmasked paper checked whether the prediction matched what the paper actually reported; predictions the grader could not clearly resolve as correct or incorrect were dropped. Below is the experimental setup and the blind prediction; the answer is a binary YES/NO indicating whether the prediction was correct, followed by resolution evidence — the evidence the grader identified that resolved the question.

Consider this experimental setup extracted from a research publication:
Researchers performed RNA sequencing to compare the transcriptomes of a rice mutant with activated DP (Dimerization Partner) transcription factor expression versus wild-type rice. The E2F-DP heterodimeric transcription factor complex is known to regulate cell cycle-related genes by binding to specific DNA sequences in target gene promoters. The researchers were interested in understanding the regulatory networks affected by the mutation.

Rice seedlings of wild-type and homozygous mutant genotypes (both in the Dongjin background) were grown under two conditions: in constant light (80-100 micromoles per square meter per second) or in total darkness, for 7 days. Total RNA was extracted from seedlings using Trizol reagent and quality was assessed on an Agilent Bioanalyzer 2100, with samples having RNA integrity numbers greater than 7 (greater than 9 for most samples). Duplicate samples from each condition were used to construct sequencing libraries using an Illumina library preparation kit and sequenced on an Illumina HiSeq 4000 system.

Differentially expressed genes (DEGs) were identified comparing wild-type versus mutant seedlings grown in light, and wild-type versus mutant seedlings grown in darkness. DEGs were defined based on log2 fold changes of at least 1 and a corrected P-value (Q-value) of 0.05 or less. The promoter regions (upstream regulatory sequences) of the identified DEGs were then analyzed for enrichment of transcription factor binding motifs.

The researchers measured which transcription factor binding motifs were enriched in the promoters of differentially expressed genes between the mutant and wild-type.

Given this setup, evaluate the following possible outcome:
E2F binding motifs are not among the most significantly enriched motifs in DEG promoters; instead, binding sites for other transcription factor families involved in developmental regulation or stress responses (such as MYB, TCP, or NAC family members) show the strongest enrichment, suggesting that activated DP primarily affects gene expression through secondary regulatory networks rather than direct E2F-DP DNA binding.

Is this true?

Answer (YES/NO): NO